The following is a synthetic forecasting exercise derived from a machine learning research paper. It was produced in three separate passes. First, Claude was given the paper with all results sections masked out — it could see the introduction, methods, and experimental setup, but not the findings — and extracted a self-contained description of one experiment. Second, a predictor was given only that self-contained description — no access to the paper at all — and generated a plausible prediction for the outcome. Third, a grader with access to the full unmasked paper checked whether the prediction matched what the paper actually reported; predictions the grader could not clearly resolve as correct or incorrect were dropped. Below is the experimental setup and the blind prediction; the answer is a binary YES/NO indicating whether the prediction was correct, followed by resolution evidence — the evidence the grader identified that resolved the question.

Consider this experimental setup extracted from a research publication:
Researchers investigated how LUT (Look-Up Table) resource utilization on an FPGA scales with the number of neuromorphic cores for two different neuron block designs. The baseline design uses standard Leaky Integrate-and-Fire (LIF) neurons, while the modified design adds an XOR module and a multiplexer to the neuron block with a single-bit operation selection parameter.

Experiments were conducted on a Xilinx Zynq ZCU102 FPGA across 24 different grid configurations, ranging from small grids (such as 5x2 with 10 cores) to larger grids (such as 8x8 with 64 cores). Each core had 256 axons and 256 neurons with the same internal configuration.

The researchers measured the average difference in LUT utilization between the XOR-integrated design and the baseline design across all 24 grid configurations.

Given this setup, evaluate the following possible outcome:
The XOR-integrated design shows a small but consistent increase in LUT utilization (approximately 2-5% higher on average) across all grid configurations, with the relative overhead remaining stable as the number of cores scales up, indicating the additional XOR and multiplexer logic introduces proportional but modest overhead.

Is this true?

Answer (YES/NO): NO